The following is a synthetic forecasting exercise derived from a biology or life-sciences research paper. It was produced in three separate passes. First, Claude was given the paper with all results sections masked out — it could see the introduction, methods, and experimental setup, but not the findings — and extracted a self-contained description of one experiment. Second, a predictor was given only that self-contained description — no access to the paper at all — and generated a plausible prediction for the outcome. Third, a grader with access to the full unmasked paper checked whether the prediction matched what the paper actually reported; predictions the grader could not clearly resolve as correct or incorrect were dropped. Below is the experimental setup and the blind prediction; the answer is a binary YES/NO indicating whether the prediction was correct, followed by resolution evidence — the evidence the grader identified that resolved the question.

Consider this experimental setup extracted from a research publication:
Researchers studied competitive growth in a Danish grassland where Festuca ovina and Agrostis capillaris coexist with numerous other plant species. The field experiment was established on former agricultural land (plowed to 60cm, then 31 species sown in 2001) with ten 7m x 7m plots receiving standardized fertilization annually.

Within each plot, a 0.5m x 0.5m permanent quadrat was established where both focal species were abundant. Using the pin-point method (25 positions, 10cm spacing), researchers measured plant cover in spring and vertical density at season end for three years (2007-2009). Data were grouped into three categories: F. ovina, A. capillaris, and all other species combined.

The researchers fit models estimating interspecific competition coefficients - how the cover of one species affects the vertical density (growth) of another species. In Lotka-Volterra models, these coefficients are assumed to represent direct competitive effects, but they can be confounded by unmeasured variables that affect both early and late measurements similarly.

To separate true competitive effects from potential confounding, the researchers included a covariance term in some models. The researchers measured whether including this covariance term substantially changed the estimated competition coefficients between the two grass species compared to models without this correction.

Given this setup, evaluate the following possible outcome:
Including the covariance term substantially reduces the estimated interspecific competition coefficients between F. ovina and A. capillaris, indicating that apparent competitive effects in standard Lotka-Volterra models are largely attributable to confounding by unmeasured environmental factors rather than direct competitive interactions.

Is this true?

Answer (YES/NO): NO